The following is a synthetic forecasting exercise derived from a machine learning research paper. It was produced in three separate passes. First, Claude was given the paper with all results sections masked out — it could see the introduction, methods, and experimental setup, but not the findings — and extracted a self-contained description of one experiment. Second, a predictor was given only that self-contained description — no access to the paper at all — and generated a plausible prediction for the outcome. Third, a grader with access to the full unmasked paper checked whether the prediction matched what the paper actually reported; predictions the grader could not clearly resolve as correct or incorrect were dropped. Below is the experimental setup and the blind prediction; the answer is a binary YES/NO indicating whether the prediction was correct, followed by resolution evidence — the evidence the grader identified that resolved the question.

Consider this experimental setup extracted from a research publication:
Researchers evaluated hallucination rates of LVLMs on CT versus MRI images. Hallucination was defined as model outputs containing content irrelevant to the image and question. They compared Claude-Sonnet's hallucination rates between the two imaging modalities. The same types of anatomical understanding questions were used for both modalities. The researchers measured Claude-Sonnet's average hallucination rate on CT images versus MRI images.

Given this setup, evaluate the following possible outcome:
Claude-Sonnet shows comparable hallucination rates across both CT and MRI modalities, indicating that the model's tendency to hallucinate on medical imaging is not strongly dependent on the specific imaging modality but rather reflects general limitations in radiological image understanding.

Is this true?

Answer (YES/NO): NO